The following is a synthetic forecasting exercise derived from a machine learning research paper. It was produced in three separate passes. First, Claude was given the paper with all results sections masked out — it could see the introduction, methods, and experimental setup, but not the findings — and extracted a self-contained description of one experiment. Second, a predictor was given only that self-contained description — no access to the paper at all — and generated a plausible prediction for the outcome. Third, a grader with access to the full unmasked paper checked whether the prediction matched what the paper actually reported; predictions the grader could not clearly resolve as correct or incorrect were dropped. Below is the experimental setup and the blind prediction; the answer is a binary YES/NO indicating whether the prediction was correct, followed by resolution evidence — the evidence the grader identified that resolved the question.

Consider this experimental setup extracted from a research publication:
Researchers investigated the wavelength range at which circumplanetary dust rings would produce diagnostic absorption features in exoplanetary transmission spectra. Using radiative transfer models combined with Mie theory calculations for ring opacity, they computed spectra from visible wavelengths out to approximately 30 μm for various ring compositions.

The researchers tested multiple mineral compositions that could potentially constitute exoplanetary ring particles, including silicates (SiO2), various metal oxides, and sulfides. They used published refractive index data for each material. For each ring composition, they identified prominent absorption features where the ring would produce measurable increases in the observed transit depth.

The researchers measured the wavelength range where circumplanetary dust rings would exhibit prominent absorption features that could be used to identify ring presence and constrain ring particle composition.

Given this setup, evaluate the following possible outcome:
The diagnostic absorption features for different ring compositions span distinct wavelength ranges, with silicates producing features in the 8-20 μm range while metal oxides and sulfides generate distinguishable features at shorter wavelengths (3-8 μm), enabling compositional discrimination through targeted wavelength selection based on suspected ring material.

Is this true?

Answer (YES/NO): NO